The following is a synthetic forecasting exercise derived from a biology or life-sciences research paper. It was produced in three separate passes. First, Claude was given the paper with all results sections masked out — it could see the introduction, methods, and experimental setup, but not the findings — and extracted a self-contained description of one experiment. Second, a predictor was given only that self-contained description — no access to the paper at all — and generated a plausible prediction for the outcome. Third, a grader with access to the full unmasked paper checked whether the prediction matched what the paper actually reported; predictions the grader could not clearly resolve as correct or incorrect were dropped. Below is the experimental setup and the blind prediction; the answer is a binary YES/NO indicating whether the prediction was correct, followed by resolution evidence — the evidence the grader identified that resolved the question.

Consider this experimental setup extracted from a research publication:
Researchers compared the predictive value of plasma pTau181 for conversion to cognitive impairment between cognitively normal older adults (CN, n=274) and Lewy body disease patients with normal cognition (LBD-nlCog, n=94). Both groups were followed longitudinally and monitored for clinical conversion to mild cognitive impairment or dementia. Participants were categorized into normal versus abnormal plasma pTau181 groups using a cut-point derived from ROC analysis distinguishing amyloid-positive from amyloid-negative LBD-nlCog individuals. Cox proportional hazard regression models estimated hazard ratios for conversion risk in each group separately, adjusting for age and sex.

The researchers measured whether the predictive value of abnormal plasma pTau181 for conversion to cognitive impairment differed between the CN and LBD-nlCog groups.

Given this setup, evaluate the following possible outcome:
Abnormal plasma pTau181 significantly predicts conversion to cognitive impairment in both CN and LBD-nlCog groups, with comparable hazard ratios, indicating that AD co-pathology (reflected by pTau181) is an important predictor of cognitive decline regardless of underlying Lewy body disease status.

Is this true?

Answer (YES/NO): NO